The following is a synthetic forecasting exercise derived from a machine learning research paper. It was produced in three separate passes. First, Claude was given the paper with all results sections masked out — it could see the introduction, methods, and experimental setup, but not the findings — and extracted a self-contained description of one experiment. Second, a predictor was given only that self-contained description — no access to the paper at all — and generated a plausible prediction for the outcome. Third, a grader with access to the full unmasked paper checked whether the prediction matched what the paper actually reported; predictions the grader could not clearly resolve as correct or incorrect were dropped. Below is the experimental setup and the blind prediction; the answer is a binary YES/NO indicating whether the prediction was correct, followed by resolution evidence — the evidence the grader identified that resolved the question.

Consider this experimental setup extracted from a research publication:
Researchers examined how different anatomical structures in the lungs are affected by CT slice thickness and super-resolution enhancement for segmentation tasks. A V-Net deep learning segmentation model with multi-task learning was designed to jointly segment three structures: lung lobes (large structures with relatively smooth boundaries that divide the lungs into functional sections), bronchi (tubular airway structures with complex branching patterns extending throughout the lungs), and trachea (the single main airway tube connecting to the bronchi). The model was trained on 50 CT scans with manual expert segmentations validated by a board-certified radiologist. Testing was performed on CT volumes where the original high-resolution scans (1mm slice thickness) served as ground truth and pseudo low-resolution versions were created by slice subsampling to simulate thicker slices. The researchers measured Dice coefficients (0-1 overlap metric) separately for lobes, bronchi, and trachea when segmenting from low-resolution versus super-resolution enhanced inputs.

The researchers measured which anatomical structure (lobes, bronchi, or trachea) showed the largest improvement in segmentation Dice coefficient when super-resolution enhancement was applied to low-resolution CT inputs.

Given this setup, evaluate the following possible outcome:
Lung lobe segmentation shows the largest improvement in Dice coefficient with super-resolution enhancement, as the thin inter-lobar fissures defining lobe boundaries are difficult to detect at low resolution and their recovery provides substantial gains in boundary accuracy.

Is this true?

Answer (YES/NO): NO